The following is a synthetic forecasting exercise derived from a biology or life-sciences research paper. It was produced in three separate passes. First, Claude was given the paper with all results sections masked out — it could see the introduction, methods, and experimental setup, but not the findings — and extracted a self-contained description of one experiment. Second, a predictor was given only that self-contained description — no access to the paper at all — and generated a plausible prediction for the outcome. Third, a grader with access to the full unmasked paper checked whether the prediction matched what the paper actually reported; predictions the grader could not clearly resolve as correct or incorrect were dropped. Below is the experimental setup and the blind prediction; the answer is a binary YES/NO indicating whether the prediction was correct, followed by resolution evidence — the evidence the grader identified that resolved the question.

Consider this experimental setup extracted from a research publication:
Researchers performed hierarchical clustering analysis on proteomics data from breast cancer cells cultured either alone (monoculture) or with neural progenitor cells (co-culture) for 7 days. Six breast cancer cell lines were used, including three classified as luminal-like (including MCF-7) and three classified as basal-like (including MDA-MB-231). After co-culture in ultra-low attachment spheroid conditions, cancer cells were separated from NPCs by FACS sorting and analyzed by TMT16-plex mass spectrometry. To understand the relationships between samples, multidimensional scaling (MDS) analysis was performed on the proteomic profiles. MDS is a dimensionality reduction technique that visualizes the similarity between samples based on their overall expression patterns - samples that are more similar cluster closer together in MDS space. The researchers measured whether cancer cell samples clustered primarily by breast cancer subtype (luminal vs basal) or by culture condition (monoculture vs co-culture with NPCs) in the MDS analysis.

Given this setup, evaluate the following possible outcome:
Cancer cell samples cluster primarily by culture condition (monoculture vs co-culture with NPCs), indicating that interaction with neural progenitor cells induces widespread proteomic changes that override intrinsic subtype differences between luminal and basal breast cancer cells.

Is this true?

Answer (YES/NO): YES